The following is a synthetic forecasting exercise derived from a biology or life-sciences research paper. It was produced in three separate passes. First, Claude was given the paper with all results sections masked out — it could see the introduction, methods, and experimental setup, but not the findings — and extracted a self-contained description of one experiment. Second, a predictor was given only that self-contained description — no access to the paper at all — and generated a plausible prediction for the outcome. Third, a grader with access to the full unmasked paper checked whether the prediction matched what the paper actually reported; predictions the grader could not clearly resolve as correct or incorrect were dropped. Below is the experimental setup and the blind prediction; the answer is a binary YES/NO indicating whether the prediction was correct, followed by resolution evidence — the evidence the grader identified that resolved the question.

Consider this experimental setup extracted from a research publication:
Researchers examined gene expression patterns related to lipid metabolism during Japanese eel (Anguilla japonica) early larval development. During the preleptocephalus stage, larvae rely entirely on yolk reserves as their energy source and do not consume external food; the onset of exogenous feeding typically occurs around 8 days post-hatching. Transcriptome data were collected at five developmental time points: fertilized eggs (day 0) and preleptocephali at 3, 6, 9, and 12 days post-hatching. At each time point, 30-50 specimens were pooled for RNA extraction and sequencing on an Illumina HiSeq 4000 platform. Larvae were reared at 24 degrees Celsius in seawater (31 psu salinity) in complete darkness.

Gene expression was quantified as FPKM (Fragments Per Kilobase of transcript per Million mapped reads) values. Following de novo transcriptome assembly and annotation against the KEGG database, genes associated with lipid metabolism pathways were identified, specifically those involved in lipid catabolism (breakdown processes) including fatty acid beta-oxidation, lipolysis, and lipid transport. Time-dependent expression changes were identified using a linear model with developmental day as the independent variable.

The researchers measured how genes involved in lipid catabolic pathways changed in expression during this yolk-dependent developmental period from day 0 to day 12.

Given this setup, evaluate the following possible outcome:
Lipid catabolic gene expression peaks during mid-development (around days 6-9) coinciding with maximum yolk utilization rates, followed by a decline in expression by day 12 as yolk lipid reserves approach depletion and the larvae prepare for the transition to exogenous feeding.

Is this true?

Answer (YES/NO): NO